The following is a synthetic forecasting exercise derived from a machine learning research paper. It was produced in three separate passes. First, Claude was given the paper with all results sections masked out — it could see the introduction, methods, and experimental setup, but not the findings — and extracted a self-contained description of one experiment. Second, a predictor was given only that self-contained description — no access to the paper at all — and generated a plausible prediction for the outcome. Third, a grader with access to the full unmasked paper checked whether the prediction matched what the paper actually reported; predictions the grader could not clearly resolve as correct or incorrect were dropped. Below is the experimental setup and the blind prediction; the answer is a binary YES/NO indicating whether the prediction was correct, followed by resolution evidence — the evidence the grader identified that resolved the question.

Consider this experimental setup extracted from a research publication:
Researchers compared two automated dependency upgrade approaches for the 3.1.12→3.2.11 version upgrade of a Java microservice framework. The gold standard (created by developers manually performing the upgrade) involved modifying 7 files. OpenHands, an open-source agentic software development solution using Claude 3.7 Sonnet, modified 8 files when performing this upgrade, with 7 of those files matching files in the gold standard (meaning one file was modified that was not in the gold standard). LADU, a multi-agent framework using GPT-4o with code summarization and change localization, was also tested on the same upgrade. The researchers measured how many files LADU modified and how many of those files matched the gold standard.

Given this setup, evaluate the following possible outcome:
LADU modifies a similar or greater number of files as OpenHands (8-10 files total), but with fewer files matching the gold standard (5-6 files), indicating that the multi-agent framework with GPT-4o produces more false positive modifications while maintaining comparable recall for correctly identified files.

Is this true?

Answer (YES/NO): NO